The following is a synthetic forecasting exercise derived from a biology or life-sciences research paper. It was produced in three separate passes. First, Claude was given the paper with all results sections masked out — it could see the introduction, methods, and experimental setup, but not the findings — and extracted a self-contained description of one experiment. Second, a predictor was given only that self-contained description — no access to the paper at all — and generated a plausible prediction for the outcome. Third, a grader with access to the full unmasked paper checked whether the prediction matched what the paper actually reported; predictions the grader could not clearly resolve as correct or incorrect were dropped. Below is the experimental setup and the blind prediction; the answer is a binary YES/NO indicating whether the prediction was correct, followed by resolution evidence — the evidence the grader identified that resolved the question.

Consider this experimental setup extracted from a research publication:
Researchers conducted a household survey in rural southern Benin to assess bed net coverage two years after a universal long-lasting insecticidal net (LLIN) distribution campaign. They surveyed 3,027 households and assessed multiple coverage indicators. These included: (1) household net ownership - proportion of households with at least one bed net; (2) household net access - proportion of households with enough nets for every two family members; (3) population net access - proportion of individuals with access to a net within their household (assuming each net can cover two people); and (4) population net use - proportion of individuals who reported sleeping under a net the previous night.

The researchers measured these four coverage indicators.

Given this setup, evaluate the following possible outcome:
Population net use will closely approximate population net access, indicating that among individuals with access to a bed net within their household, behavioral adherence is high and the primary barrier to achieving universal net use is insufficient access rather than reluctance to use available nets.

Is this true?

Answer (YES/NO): NO